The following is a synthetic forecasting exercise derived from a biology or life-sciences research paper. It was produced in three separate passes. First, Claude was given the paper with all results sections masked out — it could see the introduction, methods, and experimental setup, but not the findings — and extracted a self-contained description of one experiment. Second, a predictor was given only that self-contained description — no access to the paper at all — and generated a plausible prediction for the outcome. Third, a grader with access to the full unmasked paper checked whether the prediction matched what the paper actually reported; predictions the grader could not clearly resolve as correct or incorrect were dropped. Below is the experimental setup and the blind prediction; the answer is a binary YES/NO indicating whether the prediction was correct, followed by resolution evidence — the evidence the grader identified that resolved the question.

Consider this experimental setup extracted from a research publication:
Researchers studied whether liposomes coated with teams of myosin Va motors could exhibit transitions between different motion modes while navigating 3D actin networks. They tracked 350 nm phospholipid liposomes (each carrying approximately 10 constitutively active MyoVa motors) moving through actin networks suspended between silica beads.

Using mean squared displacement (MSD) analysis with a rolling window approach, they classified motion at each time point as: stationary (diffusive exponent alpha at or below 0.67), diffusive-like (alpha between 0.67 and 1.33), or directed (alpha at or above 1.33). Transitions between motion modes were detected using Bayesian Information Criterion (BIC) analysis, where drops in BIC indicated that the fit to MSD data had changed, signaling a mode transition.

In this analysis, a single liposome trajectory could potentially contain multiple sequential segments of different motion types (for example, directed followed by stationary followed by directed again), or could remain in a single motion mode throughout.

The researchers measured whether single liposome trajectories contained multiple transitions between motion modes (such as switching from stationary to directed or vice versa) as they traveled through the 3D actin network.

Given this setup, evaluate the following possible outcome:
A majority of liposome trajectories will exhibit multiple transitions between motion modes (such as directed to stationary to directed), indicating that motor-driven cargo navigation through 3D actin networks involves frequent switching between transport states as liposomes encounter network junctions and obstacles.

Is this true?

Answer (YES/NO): YES